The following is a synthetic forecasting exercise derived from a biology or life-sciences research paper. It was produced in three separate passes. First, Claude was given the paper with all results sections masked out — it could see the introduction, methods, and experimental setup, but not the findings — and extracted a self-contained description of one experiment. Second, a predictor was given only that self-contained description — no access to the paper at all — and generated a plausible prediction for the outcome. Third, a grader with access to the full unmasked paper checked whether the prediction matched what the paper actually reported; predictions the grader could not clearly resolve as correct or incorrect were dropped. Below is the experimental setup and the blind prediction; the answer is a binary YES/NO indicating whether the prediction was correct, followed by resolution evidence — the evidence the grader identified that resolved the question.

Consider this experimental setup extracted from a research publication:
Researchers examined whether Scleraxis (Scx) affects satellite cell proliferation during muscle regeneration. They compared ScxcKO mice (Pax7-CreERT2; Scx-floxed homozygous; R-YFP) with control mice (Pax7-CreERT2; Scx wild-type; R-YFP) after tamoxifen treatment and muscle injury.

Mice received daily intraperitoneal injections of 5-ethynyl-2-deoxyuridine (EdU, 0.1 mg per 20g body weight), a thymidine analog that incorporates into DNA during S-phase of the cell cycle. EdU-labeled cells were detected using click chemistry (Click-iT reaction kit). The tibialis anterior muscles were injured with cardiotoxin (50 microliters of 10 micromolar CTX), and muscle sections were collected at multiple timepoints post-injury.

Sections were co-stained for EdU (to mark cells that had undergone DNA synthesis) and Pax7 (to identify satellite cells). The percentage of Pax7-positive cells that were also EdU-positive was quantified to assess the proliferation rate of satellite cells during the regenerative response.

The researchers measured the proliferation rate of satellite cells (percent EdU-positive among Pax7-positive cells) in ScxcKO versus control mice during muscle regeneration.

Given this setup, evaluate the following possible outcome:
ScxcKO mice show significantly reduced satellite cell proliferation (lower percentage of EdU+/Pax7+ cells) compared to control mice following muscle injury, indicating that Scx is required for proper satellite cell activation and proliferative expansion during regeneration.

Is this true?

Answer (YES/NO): YES